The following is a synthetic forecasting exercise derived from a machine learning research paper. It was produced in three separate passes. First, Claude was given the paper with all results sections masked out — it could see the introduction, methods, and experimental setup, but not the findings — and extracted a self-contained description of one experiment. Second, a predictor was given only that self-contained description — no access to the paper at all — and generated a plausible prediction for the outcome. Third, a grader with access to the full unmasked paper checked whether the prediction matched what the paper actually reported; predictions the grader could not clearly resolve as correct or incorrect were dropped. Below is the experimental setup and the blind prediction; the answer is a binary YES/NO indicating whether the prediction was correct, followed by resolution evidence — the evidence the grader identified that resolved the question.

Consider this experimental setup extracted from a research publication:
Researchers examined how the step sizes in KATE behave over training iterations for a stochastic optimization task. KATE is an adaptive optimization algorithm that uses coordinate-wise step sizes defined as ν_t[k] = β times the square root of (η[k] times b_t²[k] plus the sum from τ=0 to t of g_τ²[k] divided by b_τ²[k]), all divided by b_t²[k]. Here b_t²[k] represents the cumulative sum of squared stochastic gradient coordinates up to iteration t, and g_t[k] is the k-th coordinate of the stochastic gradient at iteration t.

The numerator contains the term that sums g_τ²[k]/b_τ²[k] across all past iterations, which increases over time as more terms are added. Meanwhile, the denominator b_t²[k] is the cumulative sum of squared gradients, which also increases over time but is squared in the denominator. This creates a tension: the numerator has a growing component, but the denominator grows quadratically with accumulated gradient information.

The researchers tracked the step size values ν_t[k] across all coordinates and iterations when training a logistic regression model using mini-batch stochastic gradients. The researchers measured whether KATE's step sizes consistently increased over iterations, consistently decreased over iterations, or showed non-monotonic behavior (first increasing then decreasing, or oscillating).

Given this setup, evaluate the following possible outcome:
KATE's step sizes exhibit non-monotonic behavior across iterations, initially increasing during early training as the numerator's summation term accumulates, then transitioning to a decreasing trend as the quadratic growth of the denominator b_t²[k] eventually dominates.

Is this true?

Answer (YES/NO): NO